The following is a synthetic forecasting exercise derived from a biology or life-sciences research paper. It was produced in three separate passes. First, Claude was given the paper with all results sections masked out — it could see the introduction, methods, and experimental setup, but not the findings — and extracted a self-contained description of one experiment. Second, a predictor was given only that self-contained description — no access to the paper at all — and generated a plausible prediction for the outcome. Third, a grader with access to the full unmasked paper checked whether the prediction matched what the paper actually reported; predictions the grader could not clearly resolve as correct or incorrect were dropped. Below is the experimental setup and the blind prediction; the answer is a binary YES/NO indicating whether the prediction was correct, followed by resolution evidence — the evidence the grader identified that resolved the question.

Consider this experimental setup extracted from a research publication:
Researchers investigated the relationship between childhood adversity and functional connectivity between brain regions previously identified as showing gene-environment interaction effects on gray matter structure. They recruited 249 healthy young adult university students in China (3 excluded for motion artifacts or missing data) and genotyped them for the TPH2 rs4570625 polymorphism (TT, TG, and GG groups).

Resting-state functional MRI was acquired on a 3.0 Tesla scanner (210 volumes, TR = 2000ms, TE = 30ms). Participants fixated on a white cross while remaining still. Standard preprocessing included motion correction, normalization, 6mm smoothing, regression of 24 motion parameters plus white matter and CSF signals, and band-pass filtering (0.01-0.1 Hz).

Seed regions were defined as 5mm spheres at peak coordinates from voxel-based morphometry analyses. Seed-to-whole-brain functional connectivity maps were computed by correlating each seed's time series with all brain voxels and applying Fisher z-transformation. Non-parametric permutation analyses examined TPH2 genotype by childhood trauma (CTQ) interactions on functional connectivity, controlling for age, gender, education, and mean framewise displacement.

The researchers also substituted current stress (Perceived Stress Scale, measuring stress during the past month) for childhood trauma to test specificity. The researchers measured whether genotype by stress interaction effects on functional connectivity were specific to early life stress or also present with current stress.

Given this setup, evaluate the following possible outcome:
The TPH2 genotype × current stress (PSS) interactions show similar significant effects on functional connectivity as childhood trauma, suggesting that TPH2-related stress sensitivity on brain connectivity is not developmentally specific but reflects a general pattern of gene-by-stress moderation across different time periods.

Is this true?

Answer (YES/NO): NO